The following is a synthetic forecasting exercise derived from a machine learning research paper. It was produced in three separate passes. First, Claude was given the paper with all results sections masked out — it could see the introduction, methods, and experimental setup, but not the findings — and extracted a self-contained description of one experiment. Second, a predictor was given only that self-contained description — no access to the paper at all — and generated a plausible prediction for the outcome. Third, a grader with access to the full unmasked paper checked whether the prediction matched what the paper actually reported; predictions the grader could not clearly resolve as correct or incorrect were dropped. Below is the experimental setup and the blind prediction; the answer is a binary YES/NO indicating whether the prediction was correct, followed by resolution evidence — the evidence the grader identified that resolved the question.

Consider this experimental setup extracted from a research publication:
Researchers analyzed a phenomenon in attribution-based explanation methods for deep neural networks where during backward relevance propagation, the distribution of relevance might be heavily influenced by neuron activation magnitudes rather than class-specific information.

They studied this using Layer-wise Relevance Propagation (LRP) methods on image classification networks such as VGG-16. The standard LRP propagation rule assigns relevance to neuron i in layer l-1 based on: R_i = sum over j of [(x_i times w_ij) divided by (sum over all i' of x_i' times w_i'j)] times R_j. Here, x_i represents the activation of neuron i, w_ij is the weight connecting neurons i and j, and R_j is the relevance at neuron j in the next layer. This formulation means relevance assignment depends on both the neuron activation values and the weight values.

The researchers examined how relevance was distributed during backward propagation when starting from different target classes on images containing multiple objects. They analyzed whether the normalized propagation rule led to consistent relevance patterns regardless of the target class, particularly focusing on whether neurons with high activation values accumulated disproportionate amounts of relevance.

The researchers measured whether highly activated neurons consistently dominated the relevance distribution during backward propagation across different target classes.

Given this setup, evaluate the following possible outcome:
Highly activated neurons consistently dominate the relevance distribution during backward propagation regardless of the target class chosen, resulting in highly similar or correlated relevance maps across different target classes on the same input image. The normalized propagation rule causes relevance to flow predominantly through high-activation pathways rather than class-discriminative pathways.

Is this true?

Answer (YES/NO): YES